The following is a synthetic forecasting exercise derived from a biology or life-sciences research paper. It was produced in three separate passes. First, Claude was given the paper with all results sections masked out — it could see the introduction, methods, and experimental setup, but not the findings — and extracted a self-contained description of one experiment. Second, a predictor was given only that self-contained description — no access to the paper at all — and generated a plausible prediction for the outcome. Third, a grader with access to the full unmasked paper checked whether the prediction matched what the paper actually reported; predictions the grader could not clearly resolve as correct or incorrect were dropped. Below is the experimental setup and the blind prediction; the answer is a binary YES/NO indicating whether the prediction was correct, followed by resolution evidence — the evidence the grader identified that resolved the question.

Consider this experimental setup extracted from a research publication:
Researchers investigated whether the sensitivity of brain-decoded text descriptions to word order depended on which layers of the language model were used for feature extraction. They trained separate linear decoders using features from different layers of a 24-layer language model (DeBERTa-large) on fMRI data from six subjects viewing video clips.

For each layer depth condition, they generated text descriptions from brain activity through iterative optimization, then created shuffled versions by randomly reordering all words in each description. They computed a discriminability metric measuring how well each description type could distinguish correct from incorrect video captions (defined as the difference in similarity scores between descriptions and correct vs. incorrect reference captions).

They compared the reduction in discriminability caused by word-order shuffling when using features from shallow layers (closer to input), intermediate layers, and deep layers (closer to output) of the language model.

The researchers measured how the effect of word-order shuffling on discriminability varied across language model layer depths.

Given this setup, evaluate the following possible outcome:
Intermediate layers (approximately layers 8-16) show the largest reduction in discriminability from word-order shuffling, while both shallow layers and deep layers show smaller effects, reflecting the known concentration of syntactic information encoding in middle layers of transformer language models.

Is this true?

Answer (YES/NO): NO